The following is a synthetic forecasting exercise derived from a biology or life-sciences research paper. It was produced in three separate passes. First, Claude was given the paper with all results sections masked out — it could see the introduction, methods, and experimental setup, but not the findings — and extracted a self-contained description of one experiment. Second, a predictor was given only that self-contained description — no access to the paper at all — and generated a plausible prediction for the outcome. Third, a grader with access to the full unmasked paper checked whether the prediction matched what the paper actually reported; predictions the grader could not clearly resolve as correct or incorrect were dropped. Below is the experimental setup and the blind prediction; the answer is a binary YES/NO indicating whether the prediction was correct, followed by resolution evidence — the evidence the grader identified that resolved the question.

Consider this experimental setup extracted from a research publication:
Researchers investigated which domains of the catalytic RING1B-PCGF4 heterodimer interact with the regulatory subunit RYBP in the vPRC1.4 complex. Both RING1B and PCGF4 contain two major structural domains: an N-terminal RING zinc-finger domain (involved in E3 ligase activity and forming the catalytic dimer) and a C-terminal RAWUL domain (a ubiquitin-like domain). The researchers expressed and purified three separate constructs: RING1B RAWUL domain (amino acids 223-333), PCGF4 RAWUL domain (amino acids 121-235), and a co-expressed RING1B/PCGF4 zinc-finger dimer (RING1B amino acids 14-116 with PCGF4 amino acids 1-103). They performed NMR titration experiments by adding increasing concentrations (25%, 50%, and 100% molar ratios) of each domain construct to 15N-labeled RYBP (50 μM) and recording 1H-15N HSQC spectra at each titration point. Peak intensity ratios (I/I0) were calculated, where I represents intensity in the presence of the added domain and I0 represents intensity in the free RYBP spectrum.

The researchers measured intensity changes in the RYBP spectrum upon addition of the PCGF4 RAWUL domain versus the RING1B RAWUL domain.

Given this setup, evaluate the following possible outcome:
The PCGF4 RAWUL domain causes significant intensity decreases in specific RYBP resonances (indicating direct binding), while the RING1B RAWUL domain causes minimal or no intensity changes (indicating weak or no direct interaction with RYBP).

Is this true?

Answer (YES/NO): NO